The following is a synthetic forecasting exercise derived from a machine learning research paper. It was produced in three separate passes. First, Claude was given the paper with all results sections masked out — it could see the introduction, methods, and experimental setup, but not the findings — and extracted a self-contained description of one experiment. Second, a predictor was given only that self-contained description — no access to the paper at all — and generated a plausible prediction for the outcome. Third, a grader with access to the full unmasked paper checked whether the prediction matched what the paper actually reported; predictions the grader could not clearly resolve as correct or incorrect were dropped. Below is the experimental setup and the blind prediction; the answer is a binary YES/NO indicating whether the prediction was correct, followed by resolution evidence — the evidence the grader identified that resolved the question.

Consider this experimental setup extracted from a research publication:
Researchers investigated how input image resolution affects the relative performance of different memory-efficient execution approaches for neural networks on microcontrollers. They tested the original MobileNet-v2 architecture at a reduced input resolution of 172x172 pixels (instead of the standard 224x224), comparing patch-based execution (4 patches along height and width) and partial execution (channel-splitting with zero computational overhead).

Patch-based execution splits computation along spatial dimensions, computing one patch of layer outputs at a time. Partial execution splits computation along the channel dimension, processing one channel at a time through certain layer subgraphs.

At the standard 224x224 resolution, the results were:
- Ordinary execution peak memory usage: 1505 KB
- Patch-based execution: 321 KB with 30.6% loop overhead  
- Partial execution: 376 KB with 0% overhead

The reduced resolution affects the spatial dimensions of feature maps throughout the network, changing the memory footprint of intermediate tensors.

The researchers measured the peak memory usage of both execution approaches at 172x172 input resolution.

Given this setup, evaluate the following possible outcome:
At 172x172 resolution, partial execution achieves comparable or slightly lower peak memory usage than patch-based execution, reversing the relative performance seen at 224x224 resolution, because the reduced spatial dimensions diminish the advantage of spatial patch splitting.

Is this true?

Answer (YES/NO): NO